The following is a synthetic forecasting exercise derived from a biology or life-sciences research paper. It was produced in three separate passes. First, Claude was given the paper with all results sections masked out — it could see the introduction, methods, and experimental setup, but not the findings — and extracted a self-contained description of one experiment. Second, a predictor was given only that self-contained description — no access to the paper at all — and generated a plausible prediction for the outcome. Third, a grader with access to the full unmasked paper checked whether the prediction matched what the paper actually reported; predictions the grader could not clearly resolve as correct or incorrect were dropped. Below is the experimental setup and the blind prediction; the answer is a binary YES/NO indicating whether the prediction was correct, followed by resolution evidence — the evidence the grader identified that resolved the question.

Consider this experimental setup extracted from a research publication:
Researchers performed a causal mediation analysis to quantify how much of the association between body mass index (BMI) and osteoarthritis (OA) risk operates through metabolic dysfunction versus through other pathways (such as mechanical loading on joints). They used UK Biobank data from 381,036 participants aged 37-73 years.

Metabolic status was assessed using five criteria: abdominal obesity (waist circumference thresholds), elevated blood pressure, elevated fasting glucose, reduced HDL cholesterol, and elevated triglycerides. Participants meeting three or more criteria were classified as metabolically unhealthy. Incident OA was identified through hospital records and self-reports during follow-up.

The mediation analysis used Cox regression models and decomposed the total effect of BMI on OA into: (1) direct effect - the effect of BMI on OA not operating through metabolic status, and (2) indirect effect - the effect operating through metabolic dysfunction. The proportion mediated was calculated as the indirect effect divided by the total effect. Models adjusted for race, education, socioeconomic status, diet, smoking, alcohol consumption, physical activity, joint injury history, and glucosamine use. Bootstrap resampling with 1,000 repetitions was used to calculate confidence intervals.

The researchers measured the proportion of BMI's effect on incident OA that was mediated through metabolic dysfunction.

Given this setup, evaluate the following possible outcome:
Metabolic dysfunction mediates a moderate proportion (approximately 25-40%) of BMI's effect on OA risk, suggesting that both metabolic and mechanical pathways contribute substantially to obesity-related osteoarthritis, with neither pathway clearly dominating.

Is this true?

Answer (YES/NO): NO